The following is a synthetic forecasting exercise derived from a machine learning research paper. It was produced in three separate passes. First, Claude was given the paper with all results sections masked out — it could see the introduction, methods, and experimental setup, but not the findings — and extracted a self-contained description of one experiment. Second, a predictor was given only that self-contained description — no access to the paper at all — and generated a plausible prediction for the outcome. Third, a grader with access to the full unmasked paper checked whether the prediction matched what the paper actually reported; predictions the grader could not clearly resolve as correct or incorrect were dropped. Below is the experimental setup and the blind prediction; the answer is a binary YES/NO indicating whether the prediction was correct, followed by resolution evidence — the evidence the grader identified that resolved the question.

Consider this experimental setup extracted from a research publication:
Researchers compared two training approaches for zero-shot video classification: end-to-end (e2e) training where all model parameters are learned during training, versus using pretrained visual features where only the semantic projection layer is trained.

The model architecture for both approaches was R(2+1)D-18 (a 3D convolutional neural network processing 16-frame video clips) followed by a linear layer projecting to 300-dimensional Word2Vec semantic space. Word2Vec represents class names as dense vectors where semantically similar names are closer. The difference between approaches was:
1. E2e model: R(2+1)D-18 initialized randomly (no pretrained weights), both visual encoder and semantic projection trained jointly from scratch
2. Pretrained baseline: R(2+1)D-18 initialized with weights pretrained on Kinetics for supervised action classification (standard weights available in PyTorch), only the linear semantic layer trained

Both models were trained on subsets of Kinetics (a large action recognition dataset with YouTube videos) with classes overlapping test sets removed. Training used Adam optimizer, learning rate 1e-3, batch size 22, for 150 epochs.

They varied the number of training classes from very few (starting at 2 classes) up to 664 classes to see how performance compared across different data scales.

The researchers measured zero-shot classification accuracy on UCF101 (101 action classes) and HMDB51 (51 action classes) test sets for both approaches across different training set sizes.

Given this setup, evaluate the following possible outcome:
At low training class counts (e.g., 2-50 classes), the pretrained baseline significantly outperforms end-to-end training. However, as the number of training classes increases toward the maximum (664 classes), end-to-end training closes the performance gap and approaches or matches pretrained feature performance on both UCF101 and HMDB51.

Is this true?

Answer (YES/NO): NO